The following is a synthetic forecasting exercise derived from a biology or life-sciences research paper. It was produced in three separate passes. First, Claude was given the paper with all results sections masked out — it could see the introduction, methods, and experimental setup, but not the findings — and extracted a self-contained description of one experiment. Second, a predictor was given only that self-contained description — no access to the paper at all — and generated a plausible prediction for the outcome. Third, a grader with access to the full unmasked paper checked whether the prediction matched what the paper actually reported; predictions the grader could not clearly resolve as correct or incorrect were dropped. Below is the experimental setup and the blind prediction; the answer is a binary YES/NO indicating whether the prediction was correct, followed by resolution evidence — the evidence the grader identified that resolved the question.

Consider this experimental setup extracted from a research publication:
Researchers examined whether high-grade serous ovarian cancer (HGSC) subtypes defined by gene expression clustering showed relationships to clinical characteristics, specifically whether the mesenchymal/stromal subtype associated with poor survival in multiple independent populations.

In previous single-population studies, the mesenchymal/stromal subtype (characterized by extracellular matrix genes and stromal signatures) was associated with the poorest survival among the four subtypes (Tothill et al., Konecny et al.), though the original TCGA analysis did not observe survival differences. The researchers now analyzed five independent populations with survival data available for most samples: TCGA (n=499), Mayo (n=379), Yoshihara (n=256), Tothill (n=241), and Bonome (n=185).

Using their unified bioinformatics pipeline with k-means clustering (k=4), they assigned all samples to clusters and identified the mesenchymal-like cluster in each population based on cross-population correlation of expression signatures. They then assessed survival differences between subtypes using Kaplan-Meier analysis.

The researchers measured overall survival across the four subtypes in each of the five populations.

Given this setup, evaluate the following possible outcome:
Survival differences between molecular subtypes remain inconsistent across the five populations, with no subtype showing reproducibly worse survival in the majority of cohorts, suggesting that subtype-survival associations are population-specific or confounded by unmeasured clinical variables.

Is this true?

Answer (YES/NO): YES